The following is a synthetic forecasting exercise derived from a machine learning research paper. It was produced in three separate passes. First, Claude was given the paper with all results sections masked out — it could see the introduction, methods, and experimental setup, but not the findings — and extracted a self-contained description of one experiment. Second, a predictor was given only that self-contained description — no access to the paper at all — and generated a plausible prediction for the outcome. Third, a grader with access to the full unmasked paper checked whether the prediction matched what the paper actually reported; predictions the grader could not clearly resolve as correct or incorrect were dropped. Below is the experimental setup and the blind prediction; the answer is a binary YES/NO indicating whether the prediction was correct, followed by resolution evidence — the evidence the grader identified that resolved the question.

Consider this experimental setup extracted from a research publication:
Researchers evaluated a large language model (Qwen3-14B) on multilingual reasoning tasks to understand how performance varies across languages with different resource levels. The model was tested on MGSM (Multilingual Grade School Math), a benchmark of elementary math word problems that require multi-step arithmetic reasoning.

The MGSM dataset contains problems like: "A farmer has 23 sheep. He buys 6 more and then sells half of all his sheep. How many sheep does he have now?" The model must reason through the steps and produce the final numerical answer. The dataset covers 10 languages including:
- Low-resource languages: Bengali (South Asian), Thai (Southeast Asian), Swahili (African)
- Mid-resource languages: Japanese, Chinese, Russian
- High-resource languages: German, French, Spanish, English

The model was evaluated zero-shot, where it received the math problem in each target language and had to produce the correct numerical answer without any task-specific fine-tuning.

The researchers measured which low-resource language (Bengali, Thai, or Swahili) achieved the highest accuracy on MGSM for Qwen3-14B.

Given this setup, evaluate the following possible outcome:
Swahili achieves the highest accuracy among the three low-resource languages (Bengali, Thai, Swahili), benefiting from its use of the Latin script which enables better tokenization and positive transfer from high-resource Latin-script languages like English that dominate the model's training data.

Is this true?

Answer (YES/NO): NO